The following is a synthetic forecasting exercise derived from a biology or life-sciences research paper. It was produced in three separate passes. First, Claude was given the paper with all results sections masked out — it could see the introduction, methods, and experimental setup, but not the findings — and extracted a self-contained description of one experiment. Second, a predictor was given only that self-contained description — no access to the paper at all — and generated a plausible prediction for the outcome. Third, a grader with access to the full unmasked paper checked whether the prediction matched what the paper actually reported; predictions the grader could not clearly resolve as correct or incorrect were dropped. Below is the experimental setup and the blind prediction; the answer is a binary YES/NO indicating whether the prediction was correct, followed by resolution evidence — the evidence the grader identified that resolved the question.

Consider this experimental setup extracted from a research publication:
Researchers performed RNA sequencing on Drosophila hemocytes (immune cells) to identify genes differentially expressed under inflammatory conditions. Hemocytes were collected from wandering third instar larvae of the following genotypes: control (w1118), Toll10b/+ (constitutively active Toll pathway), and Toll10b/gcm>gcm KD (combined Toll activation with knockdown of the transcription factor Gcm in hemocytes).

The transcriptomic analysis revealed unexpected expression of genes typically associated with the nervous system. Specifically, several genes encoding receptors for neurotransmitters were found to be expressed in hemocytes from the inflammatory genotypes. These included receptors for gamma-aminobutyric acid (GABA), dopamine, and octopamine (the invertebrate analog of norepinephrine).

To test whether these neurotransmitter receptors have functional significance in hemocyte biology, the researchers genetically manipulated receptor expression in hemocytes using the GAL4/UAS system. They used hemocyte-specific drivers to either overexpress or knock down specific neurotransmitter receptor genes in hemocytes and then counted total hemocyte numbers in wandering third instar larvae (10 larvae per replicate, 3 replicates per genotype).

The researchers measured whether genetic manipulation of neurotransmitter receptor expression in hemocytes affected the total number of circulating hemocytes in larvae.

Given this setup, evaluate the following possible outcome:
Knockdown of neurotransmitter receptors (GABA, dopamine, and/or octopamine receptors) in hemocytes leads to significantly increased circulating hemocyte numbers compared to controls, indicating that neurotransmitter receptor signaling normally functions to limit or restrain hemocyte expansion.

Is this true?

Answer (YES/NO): NO